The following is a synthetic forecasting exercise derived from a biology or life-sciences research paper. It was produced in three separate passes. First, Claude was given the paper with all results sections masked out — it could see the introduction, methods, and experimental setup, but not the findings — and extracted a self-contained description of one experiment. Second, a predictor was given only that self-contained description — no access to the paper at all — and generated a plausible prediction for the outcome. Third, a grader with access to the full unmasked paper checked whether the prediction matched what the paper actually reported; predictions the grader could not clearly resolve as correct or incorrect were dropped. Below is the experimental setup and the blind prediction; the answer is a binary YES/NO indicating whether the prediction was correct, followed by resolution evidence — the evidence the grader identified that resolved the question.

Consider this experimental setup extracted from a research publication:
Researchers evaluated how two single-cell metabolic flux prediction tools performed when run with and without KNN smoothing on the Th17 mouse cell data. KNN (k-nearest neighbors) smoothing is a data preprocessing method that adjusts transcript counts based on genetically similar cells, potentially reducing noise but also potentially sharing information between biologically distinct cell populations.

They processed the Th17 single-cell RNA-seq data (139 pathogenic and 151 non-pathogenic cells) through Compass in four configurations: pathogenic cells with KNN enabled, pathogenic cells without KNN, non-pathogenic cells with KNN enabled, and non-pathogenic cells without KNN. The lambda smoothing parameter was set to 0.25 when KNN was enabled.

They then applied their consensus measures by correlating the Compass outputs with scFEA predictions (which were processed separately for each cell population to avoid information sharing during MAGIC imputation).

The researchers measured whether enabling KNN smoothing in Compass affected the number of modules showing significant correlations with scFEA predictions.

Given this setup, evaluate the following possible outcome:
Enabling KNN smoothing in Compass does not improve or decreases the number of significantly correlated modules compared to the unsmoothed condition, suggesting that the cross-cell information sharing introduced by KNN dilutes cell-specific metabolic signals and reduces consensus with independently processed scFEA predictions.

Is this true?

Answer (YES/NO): NO